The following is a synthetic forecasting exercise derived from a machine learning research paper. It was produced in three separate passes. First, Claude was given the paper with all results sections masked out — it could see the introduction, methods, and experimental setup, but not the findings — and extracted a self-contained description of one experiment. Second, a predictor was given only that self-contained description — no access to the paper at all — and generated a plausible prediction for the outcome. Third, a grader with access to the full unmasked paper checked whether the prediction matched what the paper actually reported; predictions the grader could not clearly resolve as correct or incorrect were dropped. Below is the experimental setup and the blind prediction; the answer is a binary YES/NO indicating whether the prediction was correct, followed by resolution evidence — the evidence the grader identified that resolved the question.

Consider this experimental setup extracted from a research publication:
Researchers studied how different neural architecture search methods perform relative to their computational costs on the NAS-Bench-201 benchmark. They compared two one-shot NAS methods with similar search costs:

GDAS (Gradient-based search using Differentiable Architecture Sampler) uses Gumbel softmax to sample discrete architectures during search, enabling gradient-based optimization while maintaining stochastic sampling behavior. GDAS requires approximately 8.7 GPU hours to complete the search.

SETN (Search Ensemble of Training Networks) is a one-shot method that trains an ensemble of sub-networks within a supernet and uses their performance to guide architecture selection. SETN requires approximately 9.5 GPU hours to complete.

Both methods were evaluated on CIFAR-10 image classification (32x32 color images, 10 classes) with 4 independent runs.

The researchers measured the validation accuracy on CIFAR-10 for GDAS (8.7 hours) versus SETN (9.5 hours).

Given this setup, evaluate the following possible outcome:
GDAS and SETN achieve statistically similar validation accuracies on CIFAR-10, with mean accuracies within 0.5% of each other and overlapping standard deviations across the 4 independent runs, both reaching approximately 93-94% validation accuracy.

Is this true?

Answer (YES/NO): NO